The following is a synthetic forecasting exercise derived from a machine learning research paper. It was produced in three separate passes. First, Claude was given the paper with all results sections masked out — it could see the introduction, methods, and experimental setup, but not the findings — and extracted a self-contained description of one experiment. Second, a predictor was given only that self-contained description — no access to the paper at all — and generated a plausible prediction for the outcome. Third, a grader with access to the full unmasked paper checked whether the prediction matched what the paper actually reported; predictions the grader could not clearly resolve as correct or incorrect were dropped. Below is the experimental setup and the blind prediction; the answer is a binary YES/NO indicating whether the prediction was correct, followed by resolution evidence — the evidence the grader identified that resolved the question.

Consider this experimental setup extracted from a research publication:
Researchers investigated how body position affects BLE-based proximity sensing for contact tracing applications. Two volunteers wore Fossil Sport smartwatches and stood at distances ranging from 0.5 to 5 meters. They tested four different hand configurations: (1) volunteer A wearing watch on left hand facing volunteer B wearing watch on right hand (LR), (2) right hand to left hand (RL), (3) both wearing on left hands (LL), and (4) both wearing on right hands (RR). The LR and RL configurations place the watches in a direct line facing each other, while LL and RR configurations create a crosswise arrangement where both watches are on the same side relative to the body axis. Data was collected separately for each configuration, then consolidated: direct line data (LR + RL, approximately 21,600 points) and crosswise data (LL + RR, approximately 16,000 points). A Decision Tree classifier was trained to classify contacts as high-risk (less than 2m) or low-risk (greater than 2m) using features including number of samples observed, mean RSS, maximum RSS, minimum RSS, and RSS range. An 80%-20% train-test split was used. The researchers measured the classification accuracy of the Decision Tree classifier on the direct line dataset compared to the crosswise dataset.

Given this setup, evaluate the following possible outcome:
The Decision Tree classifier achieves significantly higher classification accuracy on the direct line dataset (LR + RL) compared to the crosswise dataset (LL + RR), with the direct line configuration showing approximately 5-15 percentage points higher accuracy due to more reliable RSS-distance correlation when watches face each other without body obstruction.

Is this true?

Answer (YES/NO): NO